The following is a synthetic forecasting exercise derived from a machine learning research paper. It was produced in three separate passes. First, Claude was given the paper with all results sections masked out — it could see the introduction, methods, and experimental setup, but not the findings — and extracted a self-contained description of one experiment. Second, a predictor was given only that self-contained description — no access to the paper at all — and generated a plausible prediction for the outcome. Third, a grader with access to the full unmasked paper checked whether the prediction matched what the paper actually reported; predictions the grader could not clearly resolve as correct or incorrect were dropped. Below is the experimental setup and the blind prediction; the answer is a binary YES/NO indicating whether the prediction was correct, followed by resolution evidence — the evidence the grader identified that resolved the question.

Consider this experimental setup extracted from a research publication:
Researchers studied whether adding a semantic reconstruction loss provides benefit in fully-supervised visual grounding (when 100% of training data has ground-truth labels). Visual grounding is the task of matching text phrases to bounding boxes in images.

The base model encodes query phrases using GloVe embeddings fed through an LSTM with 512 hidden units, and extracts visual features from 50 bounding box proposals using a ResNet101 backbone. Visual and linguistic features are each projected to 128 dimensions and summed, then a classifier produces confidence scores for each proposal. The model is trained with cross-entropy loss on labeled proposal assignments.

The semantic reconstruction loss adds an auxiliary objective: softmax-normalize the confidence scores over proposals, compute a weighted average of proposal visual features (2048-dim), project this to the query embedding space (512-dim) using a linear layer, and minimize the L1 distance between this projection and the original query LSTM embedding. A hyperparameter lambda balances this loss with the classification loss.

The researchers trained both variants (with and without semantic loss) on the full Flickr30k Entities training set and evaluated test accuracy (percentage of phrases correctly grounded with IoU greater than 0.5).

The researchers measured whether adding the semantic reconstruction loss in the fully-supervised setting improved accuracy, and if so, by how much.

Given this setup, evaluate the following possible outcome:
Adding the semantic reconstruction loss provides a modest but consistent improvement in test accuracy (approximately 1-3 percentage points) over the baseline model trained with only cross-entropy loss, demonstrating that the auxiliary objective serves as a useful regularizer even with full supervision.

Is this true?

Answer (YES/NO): NO